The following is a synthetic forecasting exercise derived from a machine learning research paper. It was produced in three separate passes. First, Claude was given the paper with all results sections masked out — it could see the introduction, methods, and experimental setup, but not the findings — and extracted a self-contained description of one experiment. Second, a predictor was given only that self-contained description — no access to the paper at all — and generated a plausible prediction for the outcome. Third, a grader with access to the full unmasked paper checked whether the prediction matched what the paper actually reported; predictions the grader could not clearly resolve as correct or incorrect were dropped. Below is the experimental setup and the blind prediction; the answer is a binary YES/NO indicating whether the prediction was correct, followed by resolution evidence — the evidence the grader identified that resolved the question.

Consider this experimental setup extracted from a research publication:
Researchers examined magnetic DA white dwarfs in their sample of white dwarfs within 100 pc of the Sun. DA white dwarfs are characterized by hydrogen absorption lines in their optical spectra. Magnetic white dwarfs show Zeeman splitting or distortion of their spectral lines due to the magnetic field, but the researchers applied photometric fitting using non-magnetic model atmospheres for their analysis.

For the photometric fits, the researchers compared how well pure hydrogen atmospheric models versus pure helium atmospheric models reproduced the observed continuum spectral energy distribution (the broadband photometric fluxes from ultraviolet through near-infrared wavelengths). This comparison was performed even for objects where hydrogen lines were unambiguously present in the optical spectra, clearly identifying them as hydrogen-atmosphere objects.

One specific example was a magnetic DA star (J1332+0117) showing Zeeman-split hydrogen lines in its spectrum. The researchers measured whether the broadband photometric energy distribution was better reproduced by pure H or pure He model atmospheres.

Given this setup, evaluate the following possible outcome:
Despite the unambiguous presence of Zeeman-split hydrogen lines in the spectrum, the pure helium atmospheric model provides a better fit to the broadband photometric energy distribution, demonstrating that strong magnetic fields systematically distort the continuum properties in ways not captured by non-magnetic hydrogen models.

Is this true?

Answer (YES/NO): YES